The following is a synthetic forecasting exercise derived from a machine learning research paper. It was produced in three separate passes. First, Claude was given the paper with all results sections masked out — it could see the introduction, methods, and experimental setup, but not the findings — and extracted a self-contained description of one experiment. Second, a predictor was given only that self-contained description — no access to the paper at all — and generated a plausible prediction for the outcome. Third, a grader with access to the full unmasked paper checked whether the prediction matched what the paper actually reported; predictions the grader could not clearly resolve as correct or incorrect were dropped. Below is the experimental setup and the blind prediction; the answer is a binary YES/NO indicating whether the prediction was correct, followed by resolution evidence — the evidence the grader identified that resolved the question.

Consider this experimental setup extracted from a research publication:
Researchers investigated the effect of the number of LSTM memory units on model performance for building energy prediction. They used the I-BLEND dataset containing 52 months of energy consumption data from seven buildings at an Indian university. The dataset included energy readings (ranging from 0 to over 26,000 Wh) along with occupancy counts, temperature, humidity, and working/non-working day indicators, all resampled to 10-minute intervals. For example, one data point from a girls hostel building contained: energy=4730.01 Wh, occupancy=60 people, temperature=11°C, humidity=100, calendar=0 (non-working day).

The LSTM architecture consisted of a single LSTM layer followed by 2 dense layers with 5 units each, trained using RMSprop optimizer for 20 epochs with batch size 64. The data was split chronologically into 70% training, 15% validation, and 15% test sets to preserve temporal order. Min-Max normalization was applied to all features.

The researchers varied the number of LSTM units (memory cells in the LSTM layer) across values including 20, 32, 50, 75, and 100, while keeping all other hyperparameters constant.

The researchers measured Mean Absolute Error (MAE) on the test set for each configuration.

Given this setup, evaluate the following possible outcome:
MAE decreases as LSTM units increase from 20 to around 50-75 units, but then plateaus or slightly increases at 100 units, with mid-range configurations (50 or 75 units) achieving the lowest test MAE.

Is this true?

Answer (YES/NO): NO